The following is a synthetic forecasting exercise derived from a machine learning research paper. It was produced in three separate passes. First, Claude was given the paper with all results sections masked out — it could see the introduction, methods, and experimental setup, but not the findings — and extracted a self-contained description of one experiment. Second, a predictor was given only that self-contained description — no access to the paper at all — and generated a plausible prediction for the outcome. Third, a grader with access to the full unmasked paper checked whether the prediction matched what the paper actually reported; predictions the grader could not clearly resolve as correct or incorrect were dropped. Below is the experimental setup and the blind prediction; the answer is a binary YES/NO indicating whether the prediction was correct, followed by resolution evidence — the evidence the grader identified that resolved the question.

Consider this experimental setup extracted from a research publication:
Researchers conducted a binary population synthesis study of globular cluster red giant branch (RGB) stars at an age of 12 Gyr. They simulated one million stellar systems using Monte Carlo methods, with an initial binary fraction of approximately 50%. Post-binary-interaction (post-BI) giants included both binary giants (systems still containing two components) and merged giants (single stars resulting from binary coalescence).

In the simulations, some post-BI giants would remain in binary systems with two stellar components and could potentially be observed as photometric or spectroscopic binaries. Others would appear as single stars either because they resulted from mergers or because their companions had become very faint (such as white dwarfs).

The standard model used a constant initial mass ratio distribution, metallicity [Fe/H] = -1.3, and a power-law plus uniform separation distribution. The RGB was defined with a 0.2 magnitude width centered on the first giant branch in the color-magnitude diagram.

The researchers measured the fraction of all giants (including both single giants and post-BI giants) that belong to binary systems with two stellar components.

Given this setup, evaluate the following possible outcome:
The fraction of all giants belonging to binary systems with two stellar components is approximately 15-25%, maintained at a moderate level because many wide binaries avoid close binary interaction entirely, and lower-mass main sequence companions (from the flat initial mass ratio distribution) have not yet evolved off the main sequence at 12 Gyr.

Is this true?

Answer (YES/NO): NO